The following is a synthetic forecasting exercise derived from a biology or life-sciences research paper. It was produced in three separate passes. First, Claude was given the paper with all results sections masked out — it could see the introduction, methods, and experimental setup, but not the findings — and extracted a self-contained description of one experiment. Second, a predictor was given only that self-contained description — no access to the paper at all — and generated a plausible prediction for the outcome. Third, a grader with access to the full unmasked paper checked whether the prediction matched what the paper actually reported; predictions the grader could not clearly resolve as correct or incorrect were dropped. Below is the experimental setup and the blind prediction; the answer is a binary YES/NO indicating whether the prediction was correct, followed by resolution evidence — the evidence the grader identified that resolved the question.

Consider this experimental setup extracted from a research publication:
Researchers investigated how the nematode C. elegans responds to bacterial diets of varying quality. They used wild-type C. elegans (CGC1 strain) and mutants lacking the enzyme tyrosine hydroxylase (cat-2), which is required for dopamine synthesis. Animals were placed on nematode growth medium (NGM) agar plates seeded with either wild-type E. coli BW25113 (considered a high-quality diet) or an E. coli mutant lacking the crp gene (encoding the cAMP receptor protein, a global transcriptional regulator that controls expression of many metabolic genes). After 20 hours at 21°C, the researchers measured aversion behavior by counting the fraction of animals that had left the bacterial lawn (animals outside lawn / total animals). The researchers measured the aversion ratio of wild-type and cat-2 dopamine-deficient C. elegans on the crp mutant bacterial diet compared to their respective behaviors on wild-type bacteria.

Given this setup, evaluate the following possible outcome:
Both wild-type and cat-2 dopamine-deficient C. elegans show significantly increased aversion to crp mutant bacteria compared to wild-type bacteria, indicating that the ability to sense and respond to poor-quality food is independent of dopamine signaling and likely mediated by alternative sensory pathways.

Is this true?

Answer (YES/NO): NO